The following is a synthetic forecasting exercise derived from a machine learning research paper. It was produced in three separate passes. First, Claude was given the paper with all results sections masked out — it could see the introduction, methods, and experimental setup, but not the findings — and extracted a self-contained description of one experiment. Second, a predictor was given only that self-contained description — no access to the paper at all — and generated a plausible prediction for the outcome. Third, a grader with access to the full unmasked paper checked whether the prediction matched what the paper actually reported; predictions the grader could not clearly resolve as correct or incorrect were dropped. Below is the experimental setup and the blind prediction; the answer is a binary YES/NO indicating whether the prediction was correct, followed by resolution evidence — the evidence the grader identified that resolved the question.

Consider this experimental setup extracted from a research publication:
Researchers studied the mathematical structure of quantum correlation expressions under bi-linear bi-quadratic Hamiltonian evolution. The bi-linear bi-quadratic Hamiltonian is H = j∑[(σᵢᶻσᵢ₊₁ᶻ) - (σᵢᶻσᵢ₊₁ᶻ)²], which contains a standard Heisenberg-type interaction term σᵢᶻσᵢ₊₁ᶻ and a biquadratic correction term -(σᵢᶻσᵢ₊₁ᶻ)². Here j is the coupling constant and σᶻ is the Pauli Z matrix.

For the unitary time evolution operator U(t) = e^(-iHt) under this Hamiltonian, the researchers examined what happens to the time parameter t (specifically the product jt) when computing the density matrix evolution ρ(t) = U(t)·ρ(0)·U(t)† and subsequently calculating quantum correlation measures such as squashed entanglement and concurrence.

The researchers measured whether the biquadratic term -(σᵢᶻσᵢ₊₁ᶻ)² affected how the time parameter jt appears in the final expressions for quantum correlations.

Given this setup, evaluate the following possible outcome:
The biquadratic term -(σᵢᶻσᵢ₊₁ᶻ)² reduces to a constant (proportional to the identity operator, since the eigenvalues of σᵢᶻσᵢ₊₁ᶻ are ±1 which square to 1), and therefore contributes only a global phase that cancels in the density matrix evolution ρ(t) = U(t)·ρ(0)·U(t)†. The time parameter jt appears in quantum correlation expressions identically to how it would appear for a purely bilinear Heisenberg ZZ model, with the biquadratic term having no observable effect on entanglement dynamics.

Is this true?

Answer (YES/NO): NO